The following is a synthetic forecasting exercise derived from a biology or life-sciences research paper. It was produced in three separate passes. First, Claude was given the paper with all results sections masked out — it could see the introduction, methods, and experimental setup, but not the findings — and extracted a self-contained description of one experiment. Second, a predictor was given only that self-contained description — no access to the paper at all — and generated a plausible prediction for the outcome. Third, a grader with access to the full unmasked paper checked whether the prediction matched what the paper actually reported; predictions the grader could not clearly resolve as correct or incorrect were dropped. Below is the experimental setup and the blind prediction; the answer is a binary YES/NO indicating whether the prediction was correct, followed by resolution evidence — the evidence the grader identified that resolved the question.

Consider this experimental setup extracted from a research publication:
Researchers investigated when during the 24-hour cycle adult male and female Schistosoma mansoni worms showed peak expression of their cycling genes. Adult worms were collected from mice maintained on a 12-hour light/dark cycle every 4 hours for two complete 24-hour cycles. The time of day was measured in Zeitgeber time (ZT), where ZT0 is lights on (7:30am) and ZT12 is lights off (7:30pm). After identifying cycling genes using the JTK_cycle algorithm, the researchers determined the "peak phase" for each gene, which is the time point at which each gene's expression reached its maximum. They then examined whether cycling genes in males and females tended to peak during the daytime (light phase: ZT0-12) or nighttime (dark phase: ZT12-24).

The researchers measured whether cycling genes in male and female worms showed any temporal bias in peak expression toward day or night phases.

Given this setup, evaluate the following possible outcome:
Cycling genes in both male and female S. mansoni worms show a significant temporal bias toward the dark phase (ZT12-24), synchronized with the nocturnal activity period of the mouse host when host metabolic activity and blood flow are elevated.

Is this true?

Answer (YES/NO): NO